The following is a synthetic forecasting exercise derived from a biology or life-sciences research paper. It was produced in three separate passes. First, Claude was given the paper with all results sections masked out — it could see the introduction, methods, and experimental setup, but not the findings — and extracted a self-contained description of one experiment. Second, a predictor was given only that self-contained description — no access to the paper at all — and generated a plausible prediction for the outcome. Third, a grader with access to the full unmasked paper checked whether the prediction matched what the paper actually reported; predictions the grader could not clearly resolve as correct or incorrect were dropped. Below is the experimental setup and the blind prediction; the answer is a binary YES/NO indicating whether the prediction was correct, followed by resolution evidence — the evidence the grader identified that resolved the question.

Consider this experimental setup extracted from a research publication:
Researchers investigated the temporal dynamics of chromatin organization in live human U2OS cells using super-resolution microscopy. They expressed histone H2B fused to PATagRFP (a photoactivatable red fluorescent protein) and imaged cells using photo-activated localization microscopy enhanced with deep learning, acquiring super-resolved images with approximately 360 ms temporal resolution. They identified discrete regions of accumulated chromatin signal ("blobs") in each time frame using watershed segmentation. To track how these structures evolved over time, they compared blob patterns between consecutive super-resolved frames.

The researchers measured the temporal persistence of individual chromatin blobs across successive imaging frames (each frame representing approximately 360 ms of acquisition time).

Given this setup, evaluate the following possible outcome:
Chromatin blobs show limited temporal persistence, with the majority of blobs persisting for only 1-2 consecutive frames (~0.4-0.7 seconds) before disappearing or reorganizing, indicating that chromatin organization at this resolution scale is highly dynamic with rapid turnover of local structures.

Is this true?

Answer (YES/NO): YES